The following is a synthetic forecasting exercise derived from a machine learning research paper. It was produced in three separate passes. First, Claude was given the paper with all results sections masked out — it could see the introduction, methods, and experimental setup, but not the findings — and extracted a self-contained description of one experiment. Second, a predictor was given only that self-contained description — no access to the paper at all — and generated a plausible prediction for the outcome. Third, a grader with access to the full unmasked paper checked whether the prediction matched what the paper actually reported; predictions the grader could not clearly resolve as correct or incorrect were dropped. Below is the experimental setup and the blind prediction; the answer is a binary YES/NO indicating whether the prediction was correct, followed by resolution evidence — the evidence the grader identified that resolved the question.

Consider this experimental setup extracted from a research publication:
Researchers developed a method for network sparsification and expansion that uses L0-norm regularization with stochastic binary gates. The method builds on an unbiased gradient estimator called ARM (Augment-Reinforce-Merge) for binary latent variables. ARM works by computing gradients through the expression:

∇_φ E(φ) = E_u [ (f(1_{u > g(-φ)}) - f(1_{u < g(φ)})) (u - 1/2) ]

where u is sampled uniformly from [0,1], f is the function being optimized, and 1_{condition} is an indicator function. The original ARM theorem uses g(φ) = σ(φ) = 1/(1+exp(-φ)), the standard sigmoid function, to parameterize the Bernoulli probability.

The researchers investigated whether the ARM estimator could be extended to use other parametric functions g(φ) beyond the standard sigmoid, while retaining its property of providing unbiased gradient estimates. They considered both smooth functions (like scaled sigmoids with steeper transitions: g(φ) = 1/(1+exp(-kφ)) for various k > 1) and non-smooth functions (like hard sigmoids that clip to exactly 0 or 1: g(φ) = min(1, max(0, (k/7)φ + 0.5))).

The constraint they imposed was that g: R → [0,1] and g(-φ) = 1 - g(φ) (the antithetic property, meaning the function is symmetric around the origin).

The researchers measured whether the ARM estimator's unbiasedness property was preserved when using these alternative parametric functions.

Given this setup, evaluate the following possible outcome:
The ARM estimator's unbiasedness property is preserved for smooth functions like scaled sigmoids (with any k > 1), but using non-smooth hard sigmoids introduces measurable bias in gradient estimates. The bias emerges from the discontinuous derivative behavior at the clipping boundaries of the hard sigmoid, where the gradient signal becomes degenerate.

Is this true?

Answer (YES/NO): NO